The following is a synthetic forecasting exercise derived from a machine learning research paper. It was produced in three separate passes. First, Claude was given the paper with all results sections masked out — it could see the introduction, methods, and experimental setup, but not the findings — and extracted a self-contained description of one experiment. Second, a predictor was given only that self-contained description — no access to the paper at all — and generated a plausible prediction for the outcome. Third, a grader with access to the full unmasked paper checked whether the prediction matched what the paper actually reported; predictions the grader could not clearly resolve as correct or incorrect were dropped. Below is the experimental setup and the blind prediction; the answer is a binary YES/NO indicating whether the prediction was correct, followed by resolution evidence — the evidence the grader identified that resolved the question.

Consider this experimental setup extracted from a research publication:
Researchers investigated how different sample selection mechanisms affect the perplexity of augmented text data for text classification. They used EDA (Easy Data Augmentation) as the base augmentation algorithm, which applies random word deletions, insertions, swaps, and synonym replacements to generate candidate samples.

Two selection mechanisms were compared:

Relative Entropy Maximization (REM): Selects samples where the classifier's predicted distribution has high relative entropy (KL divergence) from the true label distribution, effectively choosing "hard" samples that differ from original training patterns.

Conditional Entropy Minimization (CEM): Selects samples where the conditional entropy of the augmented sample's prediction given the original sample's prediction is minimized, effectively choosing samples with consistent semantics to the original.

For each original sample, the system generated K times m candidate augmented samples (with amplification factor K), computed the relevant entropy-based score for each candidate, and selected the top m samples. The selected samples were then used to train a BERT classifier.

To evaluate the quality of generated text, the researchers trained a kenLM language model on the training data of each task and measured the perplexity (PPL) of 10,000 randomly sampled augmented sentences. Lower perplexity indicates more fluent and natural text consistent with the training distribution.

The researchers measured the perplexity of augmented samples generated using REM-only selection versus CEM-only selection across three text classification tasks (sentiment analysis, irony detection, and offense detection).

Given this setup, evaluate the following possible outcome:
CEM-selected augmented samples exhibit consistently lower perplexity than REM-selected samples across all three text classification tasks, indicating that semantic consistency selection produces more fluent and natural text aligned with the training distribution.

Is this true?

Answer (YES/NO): YES